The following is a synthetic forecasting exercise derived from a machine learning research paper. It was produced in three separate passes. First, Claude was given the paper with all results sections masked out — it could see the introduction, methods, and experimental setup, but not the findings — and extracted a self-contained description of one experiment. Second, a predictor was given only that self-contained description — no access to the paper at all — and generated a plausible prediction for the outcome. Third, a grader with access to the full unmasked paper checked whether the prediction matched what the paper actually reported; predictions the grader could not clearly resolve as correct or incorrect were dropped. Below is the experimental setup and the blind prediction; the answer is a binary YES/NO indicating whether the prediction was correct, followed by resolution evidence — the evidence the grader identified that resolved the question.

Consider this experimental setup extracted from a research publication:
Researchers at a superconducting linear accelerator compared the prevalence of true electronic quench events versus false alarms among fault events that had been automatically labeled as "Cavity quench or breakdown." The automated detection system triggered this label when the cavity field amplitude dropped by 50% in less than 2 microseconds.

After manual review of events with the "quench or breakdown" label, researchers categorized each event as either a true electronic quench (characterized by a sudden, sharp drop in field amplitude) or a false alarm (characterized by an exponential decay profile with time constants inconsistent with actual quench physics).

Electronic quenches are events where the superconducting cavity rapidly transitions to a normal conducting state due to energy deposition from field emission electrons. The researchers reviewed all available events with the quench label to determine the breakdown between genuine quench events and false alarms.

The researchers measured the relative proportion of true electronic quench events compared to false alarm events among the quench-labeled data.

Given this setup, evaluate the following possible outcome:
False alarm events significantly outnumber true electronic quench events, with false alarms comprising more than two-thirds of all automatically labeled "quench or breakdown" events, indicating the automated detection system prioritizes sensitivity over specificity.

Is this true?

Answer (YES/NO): NO